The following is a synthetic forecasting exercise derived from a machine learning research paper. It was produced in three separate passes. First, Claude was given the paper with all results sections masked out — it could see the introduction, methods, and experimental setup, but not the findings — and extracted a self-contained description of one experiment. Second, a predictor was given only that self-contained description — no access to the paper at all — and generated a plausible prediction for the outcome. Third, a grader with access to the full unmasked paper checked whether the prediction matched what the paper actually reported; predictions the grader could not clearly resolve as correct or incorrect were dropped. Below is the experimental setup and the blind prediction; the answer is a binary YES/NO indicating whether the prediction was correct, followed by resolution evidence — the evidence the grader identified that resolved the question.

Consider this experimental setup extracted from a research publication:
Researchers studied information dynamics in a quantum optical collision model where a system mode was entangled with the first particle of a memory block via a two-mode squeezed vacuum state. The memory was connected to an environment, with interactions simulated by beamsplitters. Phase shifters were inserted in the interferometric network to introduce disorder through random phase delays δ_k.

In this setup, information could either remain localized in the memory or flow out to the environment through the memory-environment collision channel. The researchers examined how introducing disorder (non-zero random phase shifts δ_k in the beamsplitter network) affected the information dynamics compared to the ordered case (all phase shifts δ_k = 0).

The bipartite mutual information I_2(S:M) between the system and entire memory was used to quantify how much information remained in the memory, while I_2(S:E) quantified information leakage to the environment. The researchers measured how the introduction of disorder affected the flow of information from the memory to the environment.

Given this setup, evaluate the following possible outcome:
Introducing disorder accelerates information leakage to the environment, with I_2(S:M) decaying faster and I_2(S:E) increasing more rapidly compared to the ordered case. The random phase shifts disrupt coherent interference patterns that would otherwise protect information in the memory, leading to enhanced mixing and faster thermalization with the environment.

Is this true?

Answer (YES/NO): NO